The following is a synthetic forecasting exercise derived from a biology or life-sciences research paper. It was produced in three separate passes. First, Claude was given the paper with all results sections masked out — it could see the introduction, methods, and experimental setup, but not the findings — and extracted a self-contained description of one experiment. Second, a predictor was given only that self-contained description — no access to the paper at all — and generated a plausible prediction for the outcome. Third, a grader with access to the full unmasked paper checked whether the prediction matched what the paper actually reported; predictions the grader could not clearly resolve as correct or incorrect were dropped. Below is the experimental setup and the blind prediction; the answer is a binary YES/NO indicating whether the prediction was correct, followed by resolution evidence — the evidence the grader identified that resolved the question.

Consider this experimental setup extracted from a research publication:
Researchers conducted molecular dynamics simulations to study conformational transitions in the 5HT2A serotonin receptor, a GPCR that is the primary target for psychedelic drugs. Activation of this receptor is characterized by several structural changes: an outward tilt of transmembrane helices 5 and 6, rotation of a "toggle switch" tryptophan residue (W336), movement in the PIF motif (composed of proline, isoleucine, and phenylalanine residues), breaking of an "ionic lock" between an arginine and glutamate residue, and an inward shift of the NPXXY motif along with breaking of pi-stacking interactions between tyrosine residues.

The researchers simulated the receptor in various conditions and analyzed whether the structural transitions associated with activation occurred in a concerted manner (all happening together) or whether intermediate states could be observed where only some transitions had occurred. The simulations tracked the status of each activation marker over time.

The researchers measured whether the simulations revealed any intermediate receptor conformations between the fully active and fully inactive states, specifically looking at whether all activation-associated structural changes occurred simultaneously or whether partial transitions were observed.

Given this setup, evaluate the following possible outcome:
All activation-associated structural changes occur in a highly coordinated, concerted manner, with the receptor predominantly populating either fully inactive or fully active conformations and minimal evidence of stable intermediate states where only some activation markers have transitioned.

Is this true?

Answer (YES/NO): NO